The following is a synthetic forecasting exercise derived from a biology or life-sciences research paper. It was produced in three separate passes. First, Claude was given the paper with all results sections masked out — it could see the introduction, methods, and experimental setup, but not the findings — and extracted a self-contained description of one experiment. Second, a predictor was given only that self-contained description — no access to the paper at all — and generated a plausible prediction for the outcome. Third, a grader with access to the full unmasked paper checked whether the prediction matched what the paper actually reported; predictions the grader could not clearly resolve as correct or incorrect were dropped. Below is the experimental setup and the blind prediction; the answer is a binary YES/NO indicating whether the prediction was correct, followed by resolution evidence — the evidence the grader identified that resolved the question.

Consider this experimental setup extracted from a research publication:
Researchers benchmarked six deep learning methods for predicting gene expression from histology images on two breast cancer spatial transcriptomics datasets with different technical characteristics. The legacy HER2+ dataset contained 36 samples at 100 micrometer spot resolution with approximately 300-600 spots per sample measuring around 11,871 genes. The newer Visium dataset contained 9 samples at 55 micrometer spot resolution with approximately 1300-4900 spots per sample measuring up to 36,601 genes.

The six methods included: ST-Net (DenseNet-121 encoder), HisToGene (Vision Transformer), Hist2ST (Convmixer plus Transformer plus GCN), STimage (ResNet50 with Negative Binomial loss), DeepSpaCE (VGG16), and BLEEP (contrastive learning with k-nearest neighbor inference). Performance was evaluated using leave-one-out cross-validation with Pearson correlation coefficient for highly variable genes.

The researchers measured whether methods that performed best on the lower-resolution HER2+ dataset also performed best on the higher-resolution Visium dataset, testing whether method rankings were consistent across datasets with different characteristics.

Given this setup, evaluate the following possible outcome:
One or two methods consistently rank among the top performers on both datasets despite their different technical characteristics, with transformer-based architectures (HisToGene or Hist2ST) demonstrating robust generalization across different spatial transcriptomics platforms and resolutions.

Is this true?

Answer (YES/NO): NO